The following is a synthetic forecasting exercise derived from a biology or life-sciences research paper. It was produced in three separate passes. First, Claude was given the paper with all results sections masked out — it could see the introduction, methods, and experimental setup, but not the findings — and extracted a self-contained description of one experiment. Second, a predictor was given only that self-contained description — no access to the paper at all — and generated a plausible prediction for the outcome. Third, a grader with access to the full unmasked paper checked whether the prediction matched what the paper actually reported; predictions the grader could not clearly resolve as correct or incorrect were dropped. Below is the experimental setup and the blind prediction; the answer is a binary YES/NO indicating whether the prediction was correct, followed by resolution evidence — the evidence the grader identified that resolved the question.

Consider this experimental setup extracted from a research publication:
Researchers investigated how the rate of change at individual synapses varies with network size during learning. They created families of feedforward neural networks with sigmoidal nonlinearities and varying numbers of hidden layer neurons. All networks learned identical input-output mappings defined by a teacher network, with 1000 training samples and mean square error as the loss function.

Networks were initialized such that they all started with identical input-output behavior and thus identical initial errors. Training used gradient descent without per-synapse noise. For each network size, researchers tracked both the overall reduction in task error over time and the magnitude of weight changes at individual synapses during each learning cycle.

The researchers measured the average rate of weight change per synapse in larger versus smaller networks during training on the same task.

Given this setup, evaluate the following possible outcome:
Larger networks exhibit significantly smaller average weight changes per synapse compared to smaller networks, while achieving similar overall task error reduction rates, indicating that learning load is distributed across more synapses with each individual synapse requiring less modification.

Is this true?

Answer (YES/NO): NO